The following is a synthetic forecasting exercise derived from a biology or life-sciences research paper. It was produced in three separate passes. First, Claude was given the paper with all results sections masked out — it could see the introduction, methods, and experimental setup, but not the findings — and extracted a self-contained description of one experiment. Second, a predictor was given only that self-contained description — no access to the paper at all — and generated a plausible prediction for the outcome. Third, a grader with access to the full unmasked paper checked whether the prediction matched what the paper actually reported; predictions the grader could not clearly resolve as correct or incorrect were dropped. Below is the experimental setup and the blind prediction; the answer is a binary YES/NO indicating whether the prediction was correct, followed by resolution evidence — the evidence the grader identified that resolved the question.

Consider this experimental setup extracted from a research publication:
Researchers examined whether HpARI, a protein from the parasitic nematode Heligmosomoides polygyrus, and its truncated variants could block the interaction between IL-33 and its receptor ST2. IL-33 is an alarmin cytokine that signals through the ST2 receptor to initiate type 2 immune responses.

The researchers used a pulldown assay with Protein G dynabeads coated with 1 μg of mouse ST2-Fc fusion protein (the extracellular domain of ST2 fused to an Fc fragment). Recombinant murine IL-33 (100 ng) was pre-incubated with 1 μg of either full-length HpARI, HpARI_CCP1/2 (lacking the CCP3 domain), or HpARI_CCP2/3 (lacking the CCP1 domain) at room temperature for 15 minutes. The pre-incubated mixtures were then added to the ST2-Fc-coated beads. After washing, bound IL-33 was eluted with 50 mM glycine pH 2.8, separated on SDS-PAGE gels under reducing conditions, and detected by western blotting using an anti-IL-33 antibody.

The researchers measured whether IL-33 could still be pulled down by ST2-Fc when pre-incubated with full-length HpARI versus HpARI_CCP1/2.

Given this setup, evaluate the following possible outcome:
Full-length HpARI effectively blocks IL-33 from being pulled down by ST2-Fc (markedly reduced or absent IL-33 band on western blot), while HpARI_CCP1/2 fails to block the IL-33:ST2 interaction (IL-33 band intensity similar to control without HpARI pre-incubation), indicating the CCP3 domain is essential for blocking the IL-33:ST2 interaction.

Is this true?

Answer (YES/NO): YES